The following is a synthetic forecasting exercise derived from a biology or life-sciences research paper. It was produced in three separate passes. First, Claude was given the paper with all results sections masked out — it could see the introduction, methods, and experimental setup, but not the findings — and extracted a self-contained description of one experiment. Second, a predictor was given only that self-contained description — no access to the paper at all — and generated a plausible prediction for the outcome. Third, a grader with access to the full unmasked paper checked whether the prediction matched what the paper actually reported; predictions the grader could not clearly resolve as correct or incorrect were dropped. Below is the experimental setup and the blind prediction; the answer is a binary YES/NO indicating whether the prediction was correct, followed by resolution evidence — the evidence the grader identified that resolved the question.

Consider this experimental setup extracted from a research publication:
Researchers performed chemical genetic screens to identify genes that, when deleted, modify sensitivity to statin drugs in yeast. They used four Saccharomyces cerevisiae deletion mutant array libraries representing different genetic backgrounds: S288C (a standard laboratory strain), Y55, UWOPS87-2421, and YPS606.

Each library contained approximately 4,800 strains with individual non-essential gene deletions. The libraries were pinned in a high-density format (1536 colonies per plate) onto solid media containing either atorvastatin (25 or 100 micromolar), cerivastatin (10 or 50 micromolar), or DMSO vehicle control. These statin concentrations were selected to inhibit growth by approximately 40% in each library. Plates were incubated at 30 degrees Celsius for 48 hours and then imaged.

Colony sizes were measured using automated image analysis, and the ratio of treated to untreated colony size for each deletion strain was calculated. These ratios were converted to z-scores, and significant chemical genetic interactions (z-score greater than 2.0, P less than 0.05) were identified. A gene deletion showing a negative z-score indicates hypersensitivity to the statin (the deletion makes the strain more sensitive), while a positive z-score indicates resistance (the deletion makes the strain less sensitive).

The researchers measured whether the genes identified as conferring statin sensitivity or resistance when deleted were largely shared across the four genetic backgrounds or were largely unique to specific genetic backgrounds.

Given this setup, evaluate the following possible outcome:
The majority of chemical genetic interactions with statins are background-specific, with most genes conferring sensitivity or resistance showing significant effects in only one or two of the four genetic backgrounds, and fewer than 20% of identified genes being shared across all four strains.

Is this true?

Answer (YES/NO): YES